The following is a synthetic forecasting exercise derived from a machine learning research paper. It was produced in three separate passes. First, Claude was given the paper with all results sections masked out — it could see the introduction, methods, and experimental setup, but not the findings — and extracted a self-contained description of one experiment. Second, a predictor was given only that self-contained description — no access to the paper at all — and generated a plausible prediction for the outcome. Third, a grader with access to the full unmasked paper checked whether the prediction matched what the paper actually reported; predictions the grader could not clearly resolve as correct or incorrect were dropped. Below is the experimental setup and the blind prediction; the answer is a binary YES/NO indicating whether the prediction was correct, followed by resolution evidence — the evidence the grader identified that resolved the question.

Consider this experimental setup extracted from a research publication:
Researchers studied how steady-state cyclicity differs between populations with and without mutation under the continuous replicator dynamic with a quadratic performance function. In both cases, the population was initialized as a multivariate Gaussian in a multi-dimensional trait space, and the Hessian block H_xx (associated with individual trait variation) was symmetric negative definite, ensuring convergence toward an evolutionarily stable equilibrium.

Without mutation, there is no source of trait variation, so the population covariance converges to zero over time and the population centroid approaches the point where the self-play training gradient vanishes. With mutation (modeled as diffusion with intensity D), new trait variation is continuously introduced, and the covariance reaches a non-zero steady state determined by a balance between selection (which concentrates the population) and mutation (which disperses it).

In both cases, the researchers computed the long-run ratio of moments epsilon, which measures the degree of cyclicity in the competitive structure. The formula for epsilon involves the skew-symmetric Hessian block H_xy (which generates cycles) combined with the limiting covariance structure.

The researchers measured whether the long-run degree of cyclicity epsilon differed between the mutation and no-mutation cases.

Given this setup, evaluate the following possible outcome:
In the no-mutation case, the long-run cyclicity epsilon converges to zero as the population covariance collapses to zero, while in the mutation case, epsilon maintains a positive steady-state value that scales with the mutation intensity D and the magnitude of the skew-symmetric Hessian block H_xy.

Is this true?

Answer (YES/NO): NO